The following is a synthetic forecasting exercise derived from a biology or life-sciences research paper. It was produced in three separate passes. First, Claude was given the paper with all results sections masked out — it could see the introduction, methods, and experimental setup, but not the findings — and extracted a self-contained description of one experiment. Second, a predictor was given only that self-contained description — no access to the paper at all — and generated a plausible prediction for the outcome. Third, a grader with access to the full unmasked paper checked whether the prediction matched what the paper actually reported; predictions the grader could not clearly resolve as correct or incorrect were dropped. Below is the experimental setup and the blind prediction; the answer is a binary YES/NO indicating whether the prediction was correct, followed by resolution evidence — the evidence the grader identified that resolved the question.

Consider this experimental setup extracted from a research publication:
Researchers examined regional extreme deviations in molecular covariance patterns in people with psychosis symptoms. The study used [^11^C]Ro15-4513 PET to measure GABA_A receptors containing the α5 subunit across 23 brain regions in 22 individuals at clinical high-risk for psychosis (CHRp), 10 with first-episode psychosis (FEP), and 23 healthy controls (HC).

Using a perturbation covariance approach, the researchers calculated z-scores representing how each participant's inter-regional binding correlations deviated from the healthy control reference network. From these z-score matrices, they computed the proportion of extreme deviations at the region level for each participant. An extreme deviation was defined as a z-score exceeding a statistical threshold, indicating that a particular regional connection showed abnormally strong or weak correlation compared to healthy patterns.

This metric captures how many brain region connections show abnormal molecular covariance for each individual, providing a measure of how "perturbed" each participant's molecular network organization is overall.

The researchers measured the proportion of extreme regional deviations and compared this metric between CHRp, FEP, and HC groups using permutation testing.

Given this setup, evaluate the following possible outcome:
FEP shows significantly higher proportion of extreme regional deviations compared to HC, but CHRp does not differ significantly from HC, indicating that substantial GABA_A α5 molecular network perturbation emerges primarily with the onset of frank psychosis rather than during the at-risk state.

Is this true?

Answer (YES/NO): NO